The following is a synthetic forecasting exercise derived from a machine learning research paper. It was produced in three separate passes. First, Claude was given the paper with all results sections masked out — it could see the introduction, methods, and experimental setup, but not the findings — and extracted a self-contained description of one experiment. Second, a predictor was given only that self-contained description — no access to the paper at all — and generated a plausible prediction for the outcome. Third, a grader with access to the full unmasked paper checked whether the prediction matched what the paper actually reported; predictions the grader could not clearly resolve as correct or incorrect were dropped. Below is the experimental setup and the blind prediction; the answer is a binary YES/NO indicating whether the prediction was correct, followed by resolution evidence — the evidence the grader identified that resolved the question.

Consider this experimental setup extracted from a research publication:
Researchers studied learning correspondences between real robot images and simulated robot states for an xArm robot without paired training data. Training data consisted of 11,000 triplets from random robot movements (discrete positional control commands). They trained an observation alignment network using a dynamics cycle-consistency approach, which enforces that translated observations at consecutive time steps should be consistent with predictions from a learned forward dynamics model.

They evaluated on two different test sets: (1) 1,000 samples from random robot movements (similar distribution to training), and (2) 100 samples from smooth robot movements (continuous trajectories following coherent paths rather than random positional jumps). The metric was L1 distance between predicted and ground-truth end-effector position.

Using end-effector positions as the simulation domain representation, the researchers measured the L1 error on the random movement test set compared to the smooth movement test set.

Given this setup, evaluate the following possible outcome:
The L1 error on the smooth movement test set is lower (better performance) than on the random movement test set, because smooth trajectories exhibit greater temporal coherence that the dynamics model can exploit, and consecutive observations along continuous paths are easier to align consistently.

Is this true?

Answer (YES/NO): NO